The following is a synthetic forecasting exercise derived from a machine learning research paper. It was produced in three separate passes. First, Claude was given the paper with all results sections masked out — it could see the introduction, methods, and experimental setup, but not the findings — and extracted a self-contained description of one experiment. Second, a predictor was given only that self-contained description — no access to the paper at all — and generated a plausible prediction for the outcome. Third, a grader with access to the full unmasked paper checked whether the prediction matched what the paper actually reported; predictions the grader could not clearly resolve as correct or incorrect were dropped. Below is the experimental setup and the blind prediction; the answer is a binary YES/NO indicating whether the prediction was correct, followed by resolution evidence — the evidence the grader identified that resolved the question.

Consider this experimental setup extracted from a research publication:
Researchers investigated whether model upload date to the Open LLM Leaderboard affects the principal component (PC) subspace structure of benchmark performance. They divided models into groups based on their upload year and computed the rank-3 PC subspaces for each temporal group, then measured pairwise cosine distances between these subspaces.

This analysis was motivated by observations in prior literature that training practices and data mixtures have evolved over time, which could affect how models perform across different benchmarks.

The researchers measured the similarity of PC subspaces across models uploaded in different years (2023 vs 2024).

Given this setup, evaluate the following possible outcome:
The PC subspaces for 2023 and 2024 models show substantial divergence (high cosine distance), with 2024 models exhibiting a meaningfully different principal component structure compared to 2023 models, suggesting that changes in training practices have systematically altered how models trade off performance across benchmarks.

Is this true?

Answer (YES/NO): YES